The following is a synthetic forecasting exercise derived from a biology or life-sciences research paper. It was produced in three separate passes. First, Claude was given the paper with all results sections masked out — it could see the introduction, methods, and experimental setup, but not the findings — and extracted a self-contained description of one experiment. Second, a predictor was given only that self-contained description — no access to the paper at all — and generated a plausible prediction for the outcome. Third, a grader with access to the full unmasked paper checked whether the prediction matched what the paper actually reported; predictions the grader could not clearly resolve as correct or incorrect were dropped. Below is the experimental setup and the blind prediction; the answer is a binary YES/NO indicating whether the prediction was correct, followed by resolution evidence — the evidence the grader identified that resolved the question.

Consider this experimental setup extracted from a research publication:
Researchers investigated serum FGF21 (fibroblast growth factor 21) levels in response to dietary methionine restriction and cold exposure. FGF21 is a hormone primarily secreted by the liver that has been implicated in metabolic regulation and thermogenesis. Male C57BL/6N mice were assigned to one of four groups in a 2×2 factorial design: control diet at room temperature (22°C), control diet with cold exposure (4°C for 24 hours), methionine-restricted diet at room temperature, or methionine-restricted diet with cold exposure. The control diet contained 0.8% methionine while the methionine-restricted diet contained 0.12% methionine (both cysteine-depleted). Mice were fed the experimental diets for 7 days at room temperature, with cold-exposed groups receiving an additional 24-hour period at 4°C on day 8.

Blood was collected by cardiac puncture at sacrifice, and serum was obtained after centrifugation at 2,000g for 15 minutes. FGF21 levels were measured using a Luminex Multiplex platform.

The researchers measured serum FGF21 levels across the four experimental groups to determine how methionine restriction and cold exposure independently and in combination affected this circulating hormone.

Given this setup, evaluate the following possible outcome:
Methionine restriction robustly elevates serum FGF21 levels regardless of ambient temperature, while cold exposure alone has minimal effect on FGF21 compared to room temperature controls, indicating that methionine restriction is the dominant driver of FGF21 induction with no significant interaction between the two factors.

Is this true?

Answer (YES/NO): NO